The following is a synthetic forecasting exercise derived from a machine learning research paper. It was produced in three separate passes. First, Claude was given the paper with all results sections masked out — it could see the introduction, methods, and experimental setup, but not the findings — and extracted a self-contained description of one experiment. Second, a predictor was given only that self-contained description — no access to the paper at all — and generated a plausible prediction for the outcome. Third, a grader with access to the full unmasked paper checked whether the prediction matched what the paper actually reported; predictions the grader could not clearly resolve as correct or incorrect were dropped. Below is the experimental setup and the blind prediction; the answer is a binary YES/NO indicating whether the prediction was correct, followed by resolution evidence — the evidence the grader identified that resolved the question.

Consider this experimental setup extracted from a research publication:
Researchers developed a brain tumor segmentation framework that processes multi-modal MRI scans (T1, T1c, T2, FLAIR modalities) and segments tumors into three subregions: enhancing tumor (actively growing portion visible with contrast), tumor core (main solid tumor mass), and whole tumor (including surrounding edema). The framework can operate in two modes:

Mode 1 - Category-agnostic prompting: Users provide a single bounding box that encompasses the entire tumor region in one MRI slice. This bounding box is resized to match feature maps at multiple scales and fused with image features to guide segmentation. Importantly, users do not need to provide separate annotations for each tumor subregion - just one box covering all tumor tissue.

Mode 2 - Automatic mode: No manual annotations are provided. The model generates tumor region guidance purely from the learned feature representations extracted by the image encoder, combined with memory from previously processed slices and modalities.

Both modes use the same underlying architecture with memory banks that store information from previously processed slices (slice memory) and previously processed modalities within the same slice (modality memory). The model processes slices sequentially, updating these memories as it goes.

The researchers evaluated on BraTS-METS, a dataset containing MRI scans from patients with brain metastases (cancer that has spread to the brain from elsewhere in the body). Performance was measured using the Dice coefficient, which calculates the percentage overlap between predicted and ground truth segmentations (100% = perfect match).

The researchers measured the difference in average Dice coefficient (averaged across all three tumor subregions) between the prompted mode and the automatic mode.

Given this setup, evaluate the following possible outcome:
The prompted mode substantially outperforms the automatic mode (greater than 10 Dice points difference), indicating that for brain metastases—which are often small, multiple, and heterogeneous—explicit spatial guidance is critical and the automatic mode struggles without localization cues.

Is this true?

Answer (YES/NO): NO